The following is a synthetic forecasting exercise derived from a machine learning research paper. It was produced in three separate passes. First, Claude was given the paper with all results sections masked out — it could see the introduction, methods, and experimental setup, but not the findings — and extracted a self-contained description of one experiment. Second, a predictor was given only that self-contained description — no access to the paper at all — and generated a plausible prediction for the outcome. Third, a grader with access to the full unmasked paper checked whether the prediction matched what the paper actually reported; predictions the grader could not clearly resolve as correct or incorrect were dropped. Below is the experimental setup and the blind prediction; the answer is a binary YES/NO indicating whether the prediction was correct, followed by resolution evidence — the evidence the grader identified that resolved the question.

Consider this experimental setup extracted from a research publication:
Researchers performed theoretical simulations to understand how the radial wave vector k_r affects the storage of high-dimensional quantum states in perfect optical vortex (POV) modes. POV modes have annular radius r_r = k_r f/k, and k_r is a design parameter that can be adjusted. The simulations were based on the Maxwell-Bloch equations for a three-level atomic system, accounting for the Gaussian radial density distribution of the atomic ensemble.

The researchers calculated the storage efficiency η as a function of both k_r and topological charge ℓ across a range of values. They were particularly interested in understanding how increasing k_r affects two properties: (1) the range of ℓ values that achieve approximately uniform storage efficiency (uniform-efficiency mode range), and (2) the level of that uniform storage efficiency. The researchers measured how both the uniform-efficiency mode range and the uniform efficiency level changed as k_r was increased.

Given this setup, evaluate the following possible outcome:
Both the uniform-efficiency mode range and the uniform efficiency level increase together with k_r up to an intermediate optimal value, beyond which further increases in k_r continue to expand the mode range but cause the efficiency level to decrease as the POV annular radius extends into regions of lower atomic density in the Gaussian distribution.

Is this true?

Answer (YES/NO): NO